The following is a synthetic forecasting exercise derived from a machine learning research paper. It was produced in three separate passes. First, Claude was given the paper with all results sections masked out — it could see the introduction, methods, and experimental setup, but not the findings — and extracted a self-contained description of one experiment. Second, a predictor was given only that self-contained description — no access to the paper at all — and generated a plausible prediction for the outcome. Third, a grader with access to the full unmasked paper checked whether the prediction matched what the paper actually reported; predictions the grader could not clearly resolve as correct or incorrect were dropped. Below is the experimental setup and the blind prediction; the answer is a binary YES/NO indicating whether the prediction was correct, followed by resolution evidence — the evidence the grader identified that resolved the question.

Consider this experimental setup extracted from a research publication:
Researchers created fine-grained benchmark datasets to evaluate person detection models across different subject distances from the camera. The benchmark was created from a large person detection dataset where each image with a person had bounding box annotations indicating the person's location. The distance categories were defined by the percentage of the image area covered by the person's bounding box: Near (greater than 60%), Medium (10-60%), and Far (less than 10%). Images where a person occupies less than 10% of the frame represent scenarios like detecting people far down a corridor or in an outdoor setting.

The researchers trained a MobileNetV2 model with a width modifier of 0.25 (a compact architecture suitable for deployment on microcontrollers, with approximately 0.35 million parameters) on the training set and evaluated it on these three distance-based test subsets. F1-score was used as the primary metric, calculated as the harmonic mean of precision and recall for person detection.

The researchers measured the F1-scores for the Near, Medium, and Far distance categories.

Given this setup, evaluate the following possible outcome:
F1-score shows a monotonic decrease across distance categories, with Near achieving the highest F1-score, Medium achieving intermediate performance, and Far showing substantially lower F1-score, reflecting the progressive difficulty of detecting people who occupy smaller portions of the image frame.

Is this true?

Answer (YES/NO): YES